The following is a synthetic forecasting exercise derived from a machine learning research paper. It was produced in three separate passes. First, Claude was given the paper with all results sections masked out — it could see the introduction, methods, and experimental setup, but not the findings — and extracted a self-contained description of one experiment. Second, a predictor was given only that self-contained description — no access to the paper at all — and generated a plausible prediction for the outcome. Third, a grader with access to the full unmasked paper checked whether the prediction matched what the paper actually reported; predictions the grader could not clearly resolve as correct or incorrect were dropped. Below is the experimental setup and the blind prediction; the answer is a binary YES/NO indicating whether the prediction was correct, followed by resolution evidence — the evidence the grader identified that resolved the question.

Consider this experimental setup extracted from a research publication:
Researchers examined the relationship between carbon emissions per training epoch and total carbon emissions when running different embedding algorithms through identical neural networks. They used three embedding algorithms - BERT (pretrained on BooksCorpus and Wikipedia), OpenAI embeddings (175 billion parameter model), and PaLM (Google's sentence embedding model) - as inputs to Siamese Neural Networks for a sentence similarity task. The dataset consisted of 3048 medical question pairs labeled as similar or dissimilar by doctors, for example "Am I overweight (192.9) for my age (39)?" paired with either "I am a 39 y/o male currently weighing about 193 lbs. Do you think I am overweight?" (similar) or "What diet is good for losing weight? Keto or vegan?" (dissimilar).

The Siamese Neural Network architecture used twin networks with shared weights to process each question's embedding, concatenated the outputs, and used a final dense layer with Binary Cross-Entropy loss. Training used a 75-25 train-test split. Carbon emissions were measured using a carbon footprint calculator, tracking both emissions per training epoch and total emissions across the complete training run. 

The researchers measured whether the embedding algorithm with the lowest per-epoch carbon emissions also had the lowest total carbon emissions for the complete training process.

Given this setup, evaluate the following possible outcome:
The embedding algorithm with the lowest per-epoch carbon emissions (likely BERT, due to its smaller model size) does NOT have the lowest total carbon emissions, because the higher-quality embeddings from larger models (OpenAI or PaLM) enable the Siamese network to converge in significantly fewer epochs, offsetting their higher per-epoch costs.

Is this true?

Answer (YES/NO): YES